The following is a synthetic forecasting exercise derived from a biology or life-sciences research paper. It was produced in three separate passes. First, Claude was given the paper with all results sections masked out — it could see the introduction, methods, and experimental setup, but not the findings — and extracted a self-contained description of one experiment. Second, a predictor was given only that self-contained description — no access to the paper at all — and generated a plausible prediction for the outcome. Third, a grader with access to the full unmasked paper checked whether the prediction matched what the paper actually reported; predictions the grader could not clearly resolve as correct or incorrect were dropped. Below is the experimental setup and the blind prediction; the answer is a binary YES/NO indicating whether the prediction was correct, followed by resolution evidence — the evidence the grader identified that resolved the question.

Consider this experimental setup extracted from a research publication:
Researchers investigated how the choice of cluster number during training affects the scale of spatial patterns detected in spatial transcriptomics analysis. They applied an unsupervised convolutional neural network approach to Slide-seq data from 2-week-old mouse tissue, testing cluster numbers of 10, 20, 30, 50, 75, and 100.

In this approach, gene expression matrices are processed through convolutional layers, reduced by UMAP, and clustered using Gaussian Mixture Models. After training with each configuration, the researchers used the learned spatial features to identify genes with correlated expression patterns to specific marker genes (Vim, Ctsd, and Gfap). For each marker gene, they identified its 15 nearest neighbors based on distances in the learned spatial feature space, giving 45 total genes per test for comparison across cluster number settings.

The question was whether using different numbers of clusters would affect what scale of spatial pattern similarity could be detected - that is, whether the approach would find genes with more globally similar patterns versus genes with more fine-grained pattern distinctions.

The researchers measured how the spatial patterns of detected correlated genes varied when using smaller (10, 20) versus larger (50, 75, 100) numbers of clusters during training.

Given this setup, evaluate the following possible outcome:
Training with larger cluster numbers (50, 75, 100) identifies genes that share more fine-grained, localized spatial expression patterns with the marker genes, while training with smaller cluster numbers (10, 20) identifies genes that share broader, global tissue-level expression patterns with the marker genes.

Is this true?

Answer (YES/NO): YES